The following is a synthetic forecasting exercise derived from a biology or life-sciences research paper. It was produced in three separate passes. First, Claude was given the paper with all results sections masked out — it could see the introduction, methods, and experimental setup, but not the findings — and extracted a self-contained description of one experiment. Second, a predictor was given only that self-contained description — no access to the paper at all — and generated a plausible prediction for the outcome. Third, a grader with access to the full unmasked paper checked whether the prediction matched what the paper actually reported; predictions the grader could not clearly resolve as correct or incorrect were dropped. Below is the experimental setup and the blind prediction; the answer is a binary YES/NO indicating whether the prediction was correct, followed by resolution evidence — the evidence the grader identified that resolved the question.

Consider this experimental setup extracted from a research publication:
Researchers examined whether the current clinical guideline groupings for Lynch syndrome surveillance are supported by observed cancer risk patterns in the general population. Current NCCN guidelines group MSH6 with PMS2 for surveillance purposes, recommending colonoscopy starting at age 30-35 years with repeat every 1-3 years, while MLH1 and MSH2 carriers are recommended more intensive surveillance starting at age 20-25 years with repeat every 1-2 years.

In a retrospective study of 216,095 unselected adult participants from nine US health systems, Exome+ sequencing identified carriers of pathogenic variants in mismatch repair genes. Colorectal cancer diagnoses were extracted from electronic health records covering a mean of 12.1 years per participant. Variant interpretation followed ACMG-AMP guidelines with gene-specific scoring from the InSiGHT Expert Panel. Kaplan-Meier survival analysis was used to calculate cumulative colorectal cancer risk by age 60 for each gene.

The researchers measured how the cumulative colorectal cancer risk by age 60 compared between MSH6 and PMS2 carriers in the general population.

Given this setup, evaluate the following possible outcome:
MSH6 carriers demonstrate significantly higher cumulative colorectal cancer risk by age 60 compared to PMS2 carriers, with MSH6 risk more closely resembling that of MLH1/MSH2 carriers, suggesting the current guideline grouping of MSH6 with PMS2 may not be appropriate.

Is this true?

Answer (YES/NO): NO